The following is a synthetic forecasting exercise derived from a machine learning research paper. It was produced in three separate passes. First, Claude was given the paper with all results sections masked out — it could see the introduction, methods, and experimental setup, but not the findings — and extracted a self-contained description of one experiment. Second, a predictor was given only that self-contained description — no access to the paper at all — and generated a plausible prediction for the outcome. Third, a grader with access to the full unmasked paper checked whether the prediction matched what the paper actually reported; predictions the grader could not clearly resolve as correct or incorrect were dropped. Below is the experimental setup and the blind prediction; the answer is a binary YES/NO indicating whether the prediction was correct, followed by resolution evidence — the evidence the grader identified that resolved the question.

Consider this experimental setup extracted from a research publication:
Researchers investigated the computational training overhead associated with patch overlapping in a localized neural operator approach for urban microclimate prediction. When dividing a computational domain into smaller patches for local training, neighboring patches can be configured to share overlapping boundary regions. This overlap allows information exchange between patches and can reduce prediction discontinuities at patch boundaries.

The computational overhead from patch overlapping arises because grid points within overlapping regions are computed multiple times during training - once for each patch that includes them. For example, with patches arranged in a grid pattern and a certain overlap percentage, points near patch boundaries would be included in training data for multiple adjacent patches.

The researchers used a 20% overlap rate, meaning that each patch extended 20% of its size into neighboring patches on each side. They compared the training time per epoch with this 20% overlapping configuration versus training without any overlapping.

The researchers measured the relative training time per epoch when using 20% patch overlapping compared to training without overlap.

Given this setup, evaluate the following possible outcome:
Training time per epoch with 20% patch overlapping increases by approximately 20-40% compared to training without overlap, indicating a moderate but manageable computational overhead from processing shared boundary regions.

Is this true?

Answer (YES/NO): NO